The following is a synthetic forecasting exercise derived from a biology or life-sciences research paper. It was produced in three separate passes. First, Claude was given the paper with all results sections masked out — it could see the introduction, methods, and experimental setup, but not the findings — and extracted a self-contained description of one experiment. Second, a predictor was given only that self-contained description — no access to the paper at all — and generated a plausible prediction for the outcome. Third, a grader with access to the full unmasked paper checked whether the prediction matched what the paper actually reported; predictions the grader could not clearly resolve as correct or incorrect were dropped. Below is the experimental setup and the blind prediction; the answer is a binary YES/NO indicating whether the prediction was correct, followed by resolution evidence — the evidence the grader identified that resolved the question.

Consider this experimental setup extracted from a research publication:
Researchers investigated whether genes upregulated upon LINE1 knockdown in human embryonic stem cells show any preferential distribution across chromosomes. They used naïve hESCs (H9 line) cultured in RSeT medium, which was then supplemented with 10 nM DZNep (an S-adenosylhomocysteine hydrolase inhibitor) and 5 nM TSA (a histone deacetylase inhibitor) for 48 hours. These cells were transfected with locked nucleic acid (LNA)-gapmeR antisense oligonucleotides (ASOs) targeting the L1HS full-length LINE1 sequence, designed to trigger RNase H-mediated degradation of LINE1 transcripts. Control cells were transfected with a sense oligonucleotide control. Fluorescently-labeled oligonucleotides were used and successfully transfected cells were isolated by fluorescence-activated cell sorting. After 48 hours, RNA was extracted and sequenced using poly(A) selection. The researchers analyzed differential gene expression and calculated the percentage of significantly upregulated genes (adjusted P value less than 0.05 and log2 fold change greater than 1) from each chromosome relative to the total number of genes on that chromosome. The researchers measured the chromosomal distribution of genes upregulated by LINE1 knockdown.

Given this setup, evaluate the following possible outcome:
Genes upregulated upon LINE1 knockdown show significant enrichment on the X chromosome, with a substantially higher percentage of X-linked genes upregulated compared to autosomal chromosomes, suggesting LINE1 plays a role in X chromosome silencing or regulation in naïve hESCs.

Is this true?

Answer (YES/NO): NO